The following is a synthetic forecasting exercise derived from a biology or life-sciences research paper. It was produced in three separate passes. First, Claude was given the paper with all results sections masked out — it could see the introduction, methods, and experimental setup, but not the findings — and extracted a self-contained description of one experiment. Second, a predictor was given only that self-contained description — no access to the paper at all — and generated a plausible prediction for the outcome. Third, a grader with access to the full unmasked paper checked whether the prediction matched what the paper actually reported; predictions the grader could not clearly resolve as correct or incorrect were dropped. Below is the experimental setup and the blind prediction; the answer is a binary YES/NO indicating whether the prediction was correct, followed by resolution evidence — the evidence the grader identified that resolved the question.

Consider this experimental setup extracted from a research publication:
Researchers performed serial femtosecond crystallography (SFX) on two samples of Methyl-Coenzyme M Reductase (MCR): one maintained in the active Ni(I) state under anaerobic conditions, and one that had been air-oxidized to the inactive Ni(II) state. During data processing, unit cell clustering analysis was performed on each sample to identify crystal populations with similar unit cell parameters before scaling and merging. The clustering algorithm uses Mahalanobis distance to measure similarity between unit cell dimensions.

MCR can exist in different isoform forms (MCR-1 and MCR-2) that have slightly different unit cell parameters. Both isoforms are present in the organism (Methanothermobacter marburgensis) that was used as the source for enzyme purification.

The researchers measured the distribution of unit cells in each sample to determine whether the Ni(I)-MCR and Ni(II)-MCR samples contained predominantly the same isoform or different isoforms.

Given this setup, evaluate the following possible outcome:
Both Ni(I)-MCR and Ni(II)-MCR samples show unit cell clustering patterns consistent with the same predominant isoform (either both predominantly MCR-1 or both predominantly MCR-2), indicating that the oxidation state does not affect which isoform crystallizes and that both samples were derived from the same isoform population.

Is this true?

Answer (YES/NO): NO